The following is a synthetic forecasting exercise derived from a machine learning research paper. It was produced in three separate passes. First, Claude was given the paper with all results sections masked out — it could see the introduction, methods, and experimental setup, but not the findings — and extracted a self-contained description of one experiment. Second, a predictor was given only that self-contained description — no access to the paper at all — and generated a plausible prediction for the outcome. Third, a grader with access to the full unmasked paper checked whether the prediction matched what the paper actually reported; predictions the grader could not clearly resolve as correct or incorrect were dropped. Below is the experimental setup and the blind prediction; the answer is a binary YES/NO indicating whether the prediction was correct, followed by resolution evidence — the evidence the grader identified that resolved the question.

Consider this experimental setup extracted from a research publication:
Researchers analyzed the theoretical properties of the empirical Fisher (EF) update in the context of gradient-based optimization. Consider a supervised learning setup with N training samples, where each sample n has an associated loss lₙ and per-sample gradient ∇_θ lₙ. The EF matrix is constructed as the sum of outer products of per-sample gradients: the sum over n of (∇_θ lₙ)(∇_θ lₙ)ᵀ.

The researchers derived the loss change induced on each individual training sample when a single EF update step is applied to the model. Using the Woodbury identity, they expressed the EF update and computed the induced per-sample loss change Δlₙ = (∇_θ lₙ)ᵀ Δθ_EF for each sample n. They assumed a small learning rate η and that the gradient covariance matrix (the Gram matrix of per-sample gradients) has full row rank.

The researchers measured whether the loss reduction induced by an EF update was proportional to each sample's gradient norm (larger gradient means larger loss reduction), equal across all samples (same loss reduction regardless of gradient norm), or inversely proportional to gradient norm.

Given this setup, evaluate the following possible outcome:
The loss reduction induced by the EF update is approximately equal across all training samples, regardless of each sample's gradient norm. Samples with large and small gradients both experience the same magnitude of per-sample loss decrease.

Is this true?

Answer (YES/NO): YES